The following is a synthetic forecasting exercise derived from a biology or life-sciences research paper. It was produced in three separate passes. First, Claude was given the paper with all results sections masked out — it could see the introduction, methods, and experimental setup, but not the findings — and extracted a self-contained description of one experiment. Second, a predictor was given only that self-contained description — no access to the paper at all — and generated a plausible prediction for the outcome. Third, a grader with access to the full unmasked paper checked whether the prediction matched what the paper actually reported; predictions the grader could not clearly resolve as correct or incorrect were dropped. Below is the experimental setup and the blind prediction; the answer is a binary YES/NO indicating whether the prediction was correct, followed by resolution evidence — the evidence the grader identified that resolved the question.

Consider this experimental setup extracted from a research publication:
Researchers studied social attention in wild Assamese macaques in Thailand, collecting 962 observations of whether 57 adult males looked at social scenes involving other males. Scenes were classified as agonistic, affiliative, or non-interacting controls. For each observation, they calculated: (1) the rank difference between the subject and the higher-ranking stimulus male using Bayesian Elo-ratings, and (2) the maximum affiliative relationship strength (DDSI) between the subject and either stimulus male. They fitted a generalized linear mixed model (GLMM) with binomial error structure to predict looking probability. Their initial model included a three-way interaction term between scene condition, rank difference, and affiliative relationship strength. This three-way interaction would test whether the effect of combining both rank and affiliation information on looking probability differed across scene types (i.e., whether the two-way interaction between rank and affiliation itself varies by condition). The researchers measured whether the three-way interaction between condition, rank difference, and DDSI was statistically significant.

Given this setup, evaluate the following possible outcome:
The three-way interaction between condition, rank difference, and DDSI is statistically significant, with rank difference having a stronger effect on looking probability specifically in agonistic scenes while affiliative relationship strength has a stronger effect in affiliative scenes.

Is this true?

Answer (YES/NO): NO